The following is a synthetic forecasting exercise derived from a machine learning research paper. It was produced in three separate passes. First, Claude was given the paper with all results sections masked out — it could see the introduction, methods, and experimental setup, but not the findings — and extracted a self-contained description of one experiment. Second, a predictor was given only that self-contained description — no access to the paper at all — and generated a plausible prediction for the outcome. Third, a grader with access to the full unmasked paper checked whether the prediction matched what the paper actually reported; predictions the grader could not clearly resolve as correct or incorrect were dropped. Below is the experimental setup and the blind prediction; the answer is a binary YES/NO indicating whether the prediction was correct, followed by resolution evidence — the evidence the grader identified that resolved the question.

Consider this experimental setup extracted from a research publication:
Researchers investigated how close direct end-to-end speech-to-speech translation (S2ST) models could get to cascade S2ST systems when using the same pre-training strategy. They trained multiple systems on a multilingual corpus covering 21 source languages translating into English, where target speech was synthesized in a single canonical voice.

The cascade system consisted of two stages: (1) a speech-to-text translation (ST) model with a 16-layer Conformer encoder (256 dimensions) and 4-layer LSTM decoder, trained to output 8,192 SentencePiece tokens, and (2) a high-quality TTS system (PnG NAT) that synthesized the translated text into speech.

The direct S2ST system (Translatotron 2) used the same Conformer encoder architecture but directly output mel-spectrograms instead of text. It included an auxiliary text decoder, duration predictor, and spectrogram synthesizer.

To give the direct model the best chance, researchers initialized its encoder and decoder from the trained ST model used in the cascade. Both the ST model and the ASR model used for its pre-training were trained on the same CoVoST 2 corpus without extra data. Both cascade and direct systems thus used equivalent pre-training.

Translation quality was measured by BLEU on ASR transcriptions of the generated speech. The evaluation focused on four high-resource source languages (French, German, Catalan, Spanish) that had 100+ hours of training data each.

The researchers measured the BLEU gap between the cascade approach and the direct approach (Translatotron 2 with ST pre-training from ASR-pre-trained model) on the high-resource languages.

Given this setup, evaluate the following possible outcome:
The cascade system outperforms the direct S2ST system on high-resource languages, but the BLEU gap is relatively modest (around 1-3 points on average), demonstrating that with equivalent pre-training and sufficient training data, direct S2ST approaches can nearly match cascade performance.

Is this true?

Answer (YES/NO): NO